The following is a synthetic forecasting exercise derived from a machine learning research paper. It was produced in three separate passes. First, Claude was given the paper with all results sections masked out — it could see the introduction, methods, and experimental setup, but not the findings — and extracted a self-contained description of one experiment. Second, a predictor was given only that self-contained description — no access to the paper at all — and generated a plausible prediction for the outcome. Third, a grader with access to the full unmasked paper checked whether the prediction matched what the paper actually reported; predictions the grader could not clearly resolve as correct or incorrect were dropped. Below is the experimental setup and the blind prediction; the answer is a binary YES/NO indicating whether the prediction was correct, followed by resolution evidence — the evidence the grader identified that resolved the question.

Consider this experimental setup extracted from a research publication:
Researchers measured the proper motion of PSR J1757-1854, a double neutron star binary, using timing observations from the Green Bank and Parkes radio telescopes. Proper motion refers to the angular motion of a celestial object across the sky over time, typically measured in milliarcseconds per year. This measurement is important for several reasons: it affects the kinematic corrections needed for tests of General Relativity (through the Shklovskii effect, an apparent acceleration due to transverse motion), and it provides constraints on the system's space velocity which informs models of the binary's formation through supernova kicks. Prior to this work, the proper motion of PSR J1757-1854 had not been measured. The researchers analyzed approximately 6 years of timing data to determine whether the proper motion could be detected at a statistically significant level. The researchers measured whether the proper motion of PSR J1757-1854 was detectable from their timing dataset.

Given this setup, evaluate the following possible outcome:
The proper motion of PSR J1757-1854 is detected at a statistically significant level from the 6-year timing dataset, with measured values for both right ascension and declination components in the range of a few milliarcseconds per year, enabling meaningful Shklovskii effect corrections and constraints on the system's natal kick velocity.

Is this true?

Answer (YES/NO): NO